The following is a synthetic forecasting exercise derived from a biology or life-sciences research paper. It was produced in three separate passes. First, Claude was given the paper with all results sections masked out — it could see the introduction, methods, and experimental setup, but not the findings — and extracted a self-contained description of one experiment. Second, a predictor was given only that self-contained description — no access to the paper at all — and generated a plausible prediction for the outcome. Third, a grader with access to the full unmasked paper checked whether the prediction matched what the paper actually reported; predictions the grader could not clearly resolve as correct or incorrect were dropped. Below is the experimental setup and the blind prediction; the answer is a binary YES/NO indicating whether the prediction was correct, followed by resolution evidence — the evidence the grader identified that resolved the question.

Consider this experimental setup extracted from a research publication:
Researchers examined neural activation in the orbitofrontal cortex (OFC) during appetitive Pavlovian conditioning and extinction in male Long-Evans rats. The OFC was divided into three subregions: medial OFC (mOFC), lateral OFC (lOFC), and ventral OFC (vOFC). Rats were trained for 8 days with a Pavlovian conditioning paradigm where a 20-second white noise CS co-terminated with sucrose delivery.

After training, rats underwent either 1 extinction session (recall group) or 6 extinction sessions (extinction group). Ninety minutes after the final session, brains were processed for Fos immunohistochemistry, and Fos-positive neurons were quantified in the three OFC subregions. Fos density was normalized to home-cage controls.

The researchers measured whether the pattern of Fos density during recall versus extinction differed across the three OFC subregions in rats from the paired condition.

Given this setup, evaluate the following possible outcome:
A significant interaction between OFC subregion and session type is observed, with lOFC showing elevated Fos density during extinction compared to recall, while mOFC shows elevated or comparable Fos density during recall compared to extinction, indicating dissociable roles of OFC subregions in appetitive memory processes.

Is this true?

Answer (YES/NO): NO